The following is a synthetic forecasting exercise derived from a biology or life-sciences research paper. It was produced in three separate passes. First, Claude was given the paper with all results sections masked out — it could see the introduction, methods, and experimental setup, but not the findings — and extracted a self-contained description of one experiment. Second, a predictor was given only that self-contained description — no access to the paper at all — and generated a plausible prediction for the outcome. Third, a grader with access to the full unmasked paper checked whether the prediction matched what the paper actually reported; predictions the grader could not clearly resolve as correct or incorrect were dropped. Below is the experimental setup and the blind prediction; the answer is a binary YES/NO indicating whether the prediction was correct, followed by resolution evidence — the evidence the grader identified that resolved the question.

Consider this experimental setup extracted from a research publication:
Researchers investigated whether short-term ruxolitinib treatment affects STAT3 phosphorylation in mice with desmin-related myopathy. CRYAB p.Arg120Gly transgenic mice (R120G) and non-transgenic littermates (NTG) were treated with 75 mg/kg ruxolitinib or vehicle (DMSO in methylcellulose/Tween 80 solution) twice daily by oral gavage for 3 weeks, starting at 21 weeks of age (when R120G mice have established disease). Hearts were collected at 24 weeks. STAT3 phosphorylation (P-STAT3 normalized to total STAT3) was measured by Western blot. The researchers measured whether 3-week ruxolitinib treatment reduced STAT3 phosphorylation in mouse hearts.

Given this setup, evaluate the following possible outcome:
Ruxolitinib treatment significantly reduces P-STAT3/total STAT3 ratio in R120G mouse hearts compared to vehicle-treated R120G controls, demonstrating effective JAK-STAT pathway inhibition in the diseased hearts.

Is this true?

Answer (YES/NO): YES